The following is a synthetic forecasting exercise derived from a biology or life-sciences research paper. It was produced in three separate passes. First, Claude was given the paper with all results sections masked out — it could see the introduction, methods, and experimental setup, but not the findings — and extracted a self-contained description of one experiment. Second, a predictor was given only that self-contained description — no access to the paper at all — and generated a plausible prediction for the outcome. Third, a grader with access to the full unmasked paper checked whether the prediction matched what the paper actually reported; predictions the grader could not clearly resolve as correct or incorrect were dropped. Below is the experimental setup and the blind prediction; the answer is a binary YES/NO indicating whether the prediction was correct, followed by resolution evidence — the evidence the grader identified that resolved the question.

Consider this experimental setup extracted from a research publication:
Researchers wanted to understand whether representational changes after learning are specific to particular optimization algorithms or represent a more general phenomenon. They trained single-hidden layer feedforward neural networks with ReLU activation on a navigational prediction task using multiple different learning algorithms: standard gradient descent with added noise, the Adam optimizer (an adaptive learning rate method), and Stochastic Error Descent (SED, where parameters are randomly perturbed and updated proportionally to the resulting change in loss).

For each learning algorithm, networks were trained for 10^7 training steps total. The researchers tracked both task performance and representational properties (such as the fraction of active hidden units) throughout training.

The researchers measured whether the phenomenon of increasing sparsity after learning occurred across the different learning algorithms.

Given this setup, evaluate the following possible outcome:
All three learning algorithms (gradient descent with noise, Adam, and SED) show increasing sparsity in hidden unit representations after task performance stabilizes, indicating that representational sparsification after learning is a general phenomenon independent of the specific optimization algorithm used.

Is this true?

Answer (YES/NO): YES